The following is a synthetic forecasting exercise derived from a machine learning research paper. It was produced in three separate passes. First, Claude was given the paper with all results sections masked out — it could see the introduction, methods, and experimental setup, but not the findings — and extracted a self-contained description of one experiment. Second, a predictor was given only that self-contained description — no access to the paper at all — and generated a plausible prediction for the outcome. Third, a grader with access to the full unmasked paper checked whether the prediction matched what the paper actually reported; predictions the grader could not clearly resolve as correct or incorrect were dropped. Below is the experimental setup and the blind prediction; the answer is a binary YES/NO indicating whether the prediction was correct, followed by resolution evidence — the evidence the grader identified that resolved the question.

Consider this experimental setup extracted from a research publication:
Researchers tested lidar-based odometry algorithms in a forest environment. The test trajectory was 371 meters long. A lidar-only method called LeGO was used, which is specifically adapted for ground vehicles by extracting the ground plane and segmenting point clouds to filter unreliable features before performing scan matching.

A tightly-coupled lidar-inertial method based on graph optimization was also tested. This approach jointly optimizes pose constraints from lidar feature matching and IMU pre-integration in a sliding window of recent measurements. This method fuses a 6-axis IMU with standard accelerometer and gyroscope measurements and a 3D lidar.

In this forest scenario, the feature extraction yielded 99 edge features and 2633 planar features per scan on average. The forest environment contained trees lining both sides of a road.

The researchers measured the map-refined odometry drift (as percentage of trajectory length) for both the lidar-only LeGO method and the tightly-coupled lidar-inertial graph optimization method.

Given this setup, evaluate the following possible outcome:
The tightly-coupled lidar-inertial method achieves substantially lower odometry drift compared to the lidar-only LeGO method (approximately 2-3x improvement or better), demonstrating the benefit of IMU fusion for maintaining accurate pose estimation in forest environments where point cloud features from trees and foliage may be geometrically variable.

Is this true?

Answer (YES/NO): NO